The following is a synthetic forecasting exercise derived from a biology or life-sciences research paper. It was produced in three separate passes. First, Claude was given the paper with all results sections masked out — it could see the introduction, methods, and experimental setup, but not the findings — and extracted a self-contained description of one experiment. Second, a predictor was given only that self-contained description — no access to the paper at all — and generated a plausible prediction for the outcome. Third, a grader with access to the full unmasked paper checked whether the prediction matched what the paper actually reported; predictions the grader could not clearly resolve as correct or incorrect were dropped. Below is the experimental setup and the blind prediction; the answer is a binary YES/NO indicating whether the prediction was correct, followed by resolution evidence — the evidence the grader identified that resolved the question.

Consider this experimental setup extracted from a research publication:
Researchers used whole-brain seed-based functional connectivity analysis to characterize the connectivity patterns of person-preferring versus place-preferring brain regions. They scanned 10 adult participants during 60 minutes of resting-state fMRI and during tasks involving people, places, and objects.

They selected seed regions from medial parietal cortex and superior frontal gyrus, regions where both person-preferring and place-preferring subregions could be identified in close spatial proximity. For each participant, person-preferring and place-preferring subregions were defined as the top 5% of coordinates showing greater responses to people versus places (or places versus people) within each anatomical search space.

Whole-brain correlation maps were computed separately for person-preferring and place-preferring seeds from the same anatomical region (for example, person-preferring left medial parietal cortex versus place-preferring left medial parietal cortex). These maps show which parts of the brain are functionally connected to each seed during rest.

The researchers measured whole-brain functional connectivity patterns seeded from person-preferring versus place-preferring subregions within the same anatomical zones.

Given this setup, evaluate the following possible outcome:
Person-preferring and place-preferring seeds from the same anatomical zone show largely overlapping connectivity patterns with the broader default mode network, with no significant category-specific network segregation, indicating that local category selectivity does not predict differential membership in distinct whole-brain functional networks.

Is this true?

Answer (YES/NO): NO